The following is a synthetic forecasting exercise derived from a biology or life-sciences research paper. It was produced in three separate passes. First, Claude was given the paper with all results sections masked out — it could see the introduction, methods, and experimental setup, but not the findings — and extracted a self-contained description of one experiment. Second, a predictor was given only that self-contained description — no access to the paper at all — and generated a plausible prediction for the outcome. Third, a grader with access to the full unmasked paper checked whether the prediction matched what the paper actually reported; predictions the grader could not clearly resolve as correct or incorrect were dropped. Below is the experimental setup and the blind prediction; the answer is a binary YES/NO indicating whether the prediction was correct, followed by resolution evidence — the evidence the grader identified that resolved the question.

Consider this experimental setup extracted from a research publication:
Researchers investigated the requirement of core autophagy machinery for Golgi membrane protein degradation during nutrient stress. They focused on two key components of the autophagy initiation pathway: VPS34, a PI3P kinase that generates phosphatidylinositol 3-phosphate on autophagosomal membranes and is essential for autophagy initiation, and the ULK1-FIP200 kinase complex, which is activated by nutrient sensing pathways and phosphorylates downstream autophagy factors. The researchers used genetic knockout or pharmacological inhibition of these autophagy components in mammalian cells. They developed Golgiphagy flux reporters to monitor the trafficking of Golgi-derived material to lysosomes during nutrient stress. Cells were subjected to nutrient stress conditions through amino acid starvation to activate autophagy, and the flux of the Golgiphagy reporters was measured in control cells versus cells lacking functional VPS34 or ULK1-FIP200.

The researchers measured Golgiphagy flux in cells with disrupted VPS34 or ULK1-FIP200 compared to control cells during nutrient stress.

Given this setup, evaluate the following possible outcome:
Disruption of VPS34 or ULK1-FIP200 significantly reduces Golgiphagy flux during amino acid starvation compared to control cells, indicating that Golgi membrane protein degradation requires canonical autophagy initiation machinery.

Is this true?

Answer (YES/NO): YES